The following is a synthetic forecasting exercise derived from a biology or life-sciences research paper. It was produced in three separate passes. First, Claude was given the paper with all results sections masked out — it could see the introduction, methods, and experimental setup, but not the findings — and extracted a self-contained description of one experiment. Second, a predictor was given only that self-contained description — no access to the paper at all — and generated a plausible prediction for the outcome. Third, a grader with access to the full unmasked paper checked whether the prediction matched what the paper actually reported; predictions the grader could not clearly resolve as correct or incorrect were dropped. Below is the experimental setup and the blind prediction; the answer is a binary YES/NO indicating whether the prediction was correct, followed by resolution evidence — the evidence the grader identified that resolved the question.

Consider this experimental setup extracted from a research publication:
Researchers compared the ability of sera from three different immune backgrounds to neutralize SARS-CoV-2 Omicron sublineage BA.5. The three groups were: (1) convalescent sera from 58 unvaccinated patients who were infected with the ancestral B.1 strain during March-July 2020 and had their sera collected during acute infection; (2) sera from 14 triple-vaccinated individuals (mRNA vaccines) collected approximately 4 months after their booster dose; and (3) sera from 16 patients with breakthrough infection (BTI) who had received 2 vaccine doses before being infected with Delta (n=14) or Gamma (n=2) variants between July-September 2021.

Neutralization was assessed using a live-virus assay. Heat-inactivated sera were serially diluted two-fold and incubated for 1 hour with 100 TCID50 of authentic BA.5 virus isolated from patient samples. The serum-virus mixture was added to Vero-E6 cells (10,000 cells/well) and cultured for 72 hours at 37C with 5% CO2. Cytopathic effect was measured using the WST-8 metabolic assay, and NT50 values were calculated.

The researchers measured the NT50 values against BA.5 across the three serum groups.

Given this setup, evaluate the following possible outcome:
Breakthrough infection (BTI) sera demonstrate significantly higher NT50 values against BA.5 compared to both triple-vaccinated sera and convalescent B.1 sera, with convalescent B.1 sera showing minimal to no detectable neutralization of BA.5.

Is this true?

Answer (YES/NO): NO